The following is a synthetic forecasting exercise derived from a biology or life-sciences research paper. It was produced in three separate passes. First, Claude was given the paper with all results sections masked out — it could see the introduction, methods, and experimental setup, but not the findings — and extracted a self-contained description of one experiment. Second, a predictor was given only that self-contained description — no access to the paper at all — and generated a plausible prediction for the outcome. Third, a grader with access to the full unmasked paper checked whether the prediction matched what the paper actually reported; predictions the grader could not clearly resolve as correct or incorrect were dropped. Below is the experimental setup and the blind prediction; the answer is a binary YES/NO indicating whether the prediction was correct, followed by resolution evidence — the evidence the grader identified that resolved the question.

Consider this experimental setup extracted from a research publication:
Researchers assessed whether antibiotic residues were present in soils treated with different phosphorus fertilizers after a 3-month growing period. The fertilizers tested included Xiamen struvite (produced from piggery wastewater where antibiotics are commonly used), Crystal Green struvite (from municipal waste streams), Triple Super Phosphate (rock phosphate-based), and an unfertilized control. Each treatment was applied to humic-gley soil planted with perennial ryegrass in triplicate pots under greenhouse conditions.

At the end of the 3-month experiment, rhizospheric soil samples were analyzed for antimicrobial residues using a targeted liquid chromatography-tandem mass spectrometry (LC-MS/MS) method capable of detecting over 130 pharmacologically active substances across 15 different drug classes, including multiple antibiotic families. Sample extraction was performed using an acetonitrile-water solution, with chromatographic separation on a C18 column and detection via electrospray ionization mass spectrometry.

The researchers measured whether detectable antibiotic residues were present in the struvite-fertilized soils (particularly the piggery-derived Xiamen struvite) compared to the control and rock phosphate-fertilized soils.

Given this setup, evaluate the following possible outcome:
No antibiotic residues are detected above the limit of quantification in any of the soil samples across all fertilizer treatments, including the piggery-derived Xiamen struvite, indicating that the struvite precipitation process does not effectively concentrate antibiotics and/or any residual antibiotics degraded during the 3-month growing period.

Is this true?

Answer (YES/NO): YES